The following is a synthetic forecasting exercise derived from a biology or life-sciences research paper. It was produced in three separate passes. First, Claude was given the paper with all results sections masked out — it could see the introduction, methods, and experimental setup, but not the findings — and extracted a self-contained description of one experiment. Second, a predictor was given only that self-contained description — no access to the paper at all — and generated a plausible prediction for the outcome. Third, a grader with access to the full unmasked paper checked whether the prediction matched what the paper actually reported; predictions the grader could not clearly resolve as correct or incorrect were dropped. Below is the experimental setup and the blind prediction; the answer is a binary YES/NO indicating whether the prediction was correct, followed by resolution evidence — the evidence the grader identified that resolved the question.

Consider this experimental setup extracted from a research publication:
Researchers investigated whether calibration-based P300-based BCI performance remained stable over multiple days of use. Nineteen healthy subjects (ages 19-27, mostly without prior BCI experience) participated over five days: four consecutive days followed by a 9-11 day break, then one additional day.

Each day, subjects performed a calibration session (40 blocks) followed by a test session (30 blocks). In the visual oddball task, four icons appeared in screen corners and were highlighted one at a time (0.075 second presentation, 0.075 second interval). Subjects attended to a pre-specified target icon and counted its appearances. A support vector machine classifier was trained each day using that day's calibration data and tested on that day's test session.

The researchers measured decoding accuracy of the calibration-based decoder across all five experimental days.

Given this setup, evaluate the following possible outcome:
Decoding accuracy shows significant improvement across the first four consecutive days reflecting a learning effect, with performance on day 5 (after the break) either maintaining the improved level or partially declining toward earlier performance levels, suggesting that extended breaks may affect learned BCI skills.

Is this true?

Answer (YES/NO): NO